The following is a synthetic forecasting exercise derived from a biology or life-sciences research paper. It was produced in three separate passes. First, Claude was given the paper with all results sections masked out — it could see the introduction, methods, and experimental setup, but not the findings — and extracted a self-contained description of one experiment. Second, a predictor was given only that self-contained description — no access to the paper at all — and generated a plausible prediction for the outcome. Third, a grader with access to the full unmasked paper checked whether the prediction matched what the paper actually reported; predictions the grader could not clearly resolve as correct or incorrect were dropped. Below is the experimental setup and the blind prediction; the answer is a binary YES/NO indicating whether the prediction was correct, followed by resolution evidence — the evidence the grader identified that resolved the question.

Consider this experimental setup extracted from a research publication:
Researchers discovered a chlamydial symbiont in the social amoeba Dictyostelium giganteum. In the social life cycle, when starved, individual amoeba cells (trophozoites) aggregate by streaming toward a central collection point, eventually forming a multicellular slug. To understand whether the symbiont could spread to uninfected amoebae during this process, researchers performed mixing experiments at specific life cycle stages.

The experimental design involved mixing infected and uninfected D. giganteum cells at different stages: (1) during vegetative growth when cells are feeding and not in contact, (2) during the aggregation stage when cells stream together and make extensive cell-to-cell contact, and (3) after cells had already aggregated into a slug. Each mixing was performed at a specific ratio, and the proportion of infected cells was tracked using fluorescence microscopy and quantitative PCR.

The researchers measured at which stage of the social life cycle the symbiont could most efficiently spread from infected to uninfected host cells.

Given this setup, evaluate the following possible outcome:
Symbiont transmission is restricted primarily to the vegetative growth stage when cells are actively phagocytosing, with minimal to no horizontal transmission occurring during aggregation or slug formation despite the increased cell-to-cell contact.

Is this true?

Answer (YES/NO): NO